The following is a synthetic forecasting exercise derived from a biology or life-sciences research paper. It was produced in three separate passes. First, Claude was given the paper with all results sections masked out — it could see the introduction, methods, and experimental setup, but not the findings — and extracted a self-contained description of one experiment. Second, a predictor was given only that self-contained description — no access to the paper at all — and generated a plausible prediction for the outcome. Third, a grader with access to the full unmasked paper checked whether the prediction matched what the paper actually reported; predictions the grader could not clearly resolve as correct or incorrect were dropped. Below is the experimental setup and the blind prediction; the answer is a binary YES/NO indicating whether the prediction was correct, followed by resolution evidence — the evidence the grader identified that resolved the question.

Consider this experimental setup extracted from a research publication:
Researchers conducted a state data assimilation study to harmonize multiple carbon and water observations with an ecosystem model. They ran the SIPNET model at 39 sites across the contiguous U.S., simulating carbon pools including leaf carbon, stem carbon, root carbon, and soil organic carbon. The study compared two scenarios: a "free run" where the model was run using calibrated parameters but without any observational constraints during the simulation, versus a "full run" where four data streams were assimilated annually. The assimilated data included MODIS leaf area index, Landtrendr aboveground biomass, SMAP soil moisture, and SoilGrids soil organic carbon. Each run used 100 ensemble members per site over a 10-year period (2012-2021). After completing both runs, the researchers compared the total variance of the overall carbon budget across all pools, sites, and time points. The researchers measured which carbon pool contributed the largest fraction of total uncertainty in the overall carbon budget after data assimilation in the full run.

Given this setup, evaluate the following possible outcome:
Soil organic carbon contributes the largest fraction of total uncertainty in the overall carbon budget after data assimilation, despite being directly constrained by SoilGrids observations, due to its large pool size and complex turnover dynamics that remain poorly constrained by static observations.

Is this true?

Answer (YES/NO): YES